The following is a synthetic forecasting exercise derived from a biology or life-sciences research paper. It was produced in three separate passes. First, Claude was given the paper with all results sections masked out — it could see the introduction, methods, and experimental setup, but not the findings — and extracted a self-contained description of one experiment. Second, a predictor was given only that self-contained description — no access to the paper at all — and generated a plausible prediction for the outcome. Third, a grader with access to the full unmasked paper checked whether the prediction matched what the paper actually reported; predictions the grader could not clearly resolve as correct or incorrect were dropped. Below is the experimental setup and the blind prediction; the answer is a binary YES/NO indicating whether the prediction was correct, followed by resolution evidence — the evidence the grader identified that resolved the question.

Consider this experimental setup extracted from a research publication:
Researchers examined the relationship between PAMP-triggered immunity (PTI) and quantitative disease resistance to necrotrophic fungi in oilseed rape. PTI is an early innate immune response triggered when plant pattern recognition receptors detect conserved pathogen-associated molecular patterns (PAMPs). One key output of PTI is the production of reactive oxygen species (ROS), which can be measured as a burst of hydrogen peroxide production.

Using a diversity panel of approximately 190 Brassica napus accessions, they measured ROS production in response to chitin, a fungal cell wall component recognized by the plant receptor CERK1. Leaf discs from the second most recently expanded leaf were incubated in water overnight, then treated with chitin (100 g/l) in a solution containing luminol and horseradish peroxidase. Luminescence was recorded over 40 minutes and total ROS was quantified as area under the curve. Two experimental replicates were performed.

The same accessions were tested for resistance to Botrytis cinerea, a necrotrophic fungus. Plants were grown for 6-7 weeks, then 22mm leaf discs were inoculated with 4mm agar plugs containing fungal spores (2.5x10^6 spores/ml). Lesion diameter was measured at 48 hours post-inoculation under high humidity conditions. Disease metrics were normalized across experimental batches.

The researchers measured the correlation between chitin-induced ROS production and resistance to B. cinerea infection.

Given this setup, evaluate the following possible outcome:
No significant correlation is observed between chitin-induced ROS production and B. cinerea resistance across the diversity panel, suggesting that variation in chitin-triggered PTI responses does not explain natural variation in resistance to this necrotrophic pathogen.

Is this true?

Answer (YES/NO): YES